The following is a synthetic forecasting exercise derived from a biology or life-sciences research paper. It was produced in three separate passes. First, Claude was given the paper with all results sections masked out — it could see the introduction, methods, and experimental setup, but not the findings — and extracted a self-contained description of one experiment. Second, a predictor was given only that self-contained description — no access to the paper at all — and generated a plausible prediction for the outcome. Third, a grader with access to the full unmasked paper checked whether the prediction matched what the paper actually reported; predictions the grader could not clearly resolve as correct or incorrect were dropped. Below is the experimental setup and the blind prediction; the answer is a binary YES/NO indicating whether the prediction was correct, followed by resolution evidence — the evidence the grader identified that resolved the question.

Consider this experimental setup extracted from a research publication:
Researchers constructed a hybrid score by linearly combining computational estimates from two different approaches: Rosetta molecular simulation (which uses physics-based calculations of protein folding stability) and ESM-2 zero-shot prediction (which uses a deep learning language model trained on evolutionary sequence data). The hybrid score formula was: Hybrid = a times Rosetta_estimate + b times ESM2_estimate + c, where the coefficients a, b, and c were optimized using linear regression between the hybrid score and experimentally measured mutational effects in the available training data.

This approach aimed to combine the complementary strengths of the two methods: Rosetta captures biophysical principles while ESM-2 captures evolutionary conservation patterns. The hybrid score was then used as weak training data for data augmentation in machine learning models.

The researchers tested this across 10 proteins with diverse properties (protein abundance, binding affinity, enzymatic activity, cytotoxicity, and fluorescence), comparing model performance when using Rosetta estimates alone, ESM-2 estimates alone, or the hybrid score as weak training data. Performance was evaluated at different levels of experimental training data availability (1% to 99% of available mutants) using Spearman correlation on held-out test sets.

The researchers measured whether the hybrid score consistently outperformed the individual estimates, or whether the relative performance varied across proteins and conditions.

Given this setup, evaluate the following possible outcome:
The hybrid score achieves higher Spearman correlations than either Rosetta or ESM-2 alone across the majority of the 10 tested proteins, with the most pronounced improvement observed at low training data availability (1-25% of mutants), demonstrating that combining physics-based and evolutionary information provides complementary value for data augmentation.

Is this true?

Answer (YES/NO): NO